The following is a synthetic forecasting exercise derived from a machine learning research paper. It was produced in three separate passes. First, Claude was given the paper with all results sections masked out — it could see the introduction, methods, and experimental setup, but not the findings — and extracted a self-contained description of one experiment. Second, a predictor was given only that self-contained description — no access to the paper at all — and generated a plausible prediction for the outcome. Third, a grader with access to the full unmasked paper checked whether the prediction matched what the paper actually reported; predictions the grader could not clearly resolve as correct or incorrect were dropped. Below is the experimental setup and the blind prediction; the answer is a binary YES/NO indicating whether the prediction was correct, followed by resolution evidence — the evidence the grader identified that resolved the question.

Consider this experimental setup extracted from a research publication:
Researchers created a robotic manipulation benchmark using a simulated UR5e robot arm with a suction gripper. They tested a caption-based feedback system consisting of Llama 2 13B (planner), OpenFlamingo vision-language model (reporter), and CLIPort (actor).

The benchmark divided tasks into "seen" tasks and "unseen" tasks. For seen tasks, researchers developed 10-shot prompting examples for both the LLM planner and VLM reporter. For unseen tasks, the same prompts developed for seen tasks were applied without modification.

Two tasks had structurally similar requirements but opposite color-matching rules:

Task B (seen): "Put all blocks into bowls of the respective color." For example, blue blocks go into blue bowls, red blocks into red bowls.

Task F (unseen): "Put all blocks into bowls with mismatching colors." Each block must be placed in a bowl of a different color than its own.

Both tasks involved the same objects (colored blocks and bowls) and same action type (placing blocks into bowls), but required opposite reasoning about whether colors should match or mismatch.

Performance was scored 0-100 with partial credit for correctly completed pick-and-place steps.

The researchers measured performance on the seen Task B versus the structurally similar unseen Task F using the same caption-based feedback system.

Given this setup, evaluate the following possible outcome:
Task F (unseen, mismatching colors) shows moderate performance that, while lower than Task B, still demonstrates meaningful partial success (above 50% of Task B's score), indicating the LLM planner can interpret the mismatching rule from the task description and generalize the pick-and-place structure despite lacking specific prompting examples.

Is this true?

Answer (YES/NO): YES